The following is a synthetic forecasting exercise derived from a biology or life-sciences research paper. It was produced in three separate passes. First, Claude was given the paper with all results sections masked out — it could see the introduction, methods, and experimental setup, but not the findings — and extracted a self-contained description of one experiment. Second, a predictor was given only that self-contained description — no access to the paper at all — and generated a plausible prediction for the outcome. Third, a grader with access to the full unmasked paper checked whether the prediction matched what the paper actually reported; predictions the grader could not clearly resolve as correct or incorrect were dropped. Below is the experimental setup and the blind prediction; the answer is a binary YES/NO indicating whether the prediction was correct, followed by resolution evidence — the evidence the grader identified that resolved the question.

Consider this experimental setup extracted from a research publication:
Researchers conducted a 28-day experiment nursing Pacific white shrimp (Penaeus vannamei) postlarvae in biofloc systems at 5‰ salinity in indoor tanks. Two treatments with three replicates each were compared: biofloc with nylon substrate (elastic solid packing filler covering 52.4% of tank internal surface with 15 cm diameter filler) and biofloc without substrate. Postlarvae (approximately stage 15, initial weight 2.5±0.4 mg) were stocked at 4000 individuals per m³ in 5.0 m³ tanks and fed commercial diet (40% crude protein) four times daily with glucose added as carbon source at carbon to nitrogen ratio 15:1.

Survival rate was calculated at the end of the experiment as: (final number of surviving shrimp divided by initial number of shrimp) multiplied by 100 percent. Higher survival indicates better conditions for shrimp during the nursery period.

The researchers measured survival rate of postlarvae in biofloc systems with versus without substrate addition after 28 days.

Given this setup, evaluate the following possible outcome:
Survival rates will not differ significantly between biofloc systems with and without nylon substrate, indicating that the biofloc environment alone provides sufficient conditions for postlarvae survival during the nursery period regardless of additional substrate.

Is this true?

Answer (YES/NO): NO